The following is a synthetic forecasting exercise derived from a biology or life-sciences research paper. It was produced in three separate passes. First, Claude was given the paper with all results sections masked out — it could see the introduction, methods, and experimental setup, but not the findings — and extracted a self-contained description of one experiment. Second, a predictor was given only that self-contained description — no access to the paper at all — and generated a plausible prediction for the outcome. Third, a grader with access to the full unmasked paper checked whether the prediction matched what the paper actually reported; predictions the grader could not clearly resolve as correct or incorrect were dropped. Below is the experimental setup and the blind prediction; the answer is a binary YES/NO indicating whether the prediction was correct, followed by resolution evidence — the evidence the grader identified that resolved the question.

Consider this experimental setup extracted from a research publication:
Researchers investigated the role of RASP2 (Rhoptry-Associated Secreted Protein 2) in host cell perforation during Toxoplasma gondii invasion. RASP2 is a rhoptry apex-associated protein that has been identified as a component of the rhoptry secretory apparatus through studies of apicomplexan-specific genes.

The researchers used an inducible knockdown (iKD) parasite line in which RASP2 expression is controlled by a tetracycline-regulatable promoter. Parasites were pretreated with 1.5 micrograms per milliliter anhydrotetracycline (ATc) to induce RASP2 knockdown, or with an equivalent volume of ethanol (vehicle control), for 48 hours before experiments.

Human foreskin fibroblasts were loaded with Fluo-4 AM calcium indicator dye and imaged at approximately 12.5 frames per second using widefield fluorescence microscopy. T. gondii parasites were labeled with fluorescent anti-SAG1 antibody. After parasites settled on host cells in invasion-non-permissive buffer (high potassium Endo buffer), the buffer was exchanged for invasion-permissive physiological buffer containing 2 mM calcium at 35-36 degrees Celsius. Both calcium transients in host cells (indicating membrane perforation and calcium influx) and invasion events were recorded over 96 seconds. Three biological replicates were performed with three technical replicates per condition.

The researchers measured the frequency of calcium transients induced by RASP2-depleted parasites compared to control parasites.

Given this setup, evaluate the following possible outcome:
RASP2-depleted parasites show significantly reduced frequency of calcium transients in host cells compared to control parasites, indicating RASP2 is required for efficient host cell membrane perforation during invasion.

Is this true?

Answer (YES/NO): YES